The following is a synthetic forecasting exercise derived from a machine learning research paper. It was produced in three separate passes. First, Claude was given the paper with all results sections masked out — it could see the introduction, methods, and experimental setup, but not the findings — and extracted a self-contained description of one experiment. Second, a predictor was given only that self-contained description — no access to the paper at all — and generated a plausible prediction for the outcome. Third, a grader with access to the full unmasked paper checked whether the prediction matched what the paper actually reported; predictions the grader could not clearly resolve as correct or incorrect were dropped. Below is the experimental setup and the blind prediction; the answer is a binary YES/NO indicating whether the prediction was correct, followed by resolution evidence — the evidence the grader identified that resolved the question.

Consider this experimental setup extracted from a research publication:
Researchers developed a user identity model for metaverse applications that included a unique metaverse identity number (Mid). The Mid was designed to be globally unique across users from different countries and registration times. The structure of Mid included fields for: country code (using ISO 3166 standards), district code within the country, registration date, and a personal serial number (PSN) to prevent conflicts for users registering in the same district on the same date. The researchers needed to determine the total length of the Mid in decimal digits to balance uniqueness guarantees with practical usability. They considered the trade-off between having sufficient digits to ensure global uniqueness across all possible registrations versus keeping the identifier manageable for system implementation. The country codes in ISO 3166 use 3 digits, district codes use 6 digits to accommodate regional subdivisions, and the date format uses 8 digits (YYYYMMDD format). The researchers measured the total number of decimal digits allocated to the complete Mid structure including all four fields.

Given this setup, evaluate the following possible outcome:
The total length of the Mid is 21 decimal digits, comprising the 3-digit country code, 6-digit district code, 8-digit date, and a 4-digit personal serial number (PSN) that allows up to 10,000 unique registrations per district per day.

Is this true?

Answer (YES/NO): NO